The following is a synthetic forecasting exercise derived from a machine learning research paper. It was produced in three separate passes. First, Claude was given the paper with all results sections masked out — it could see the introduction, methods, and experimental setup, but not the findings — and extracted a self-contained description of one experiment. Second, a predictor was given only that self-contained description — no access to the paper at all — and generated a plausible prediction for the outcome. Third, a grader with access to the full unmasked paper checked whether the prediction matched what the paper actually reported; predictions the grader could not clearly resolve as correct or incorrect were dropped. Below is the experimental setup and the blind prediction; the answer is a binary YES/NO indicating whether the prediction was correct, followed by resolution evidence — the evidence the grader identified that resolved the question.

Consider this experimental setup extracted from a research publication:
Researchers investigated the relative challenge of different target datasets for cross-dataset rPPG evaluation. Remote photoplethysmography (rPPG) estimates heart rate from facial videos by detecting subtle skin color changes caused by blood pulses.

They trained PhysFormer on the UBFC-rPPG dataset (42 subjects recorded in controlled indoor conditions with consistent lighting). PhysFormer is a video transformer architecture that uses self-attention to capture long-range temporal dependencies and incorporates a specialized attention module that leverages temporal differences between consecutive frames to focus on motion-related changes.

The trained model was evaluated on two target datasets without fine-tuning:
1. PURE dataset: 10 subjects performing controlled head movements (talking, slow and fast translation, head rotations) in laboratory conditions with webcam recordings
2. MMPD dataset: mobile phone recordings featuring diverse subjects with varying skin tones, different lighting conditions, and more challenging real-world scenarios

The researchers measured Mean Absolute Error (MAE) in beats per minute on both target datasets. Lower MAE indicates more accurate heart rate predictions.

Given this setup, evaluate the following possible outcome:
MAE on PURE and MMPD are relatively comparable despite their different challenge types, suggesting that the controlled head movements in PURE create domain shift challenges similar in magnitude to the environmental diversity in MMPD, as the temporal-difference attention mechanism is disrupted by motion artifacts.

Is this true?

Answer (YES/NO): NO